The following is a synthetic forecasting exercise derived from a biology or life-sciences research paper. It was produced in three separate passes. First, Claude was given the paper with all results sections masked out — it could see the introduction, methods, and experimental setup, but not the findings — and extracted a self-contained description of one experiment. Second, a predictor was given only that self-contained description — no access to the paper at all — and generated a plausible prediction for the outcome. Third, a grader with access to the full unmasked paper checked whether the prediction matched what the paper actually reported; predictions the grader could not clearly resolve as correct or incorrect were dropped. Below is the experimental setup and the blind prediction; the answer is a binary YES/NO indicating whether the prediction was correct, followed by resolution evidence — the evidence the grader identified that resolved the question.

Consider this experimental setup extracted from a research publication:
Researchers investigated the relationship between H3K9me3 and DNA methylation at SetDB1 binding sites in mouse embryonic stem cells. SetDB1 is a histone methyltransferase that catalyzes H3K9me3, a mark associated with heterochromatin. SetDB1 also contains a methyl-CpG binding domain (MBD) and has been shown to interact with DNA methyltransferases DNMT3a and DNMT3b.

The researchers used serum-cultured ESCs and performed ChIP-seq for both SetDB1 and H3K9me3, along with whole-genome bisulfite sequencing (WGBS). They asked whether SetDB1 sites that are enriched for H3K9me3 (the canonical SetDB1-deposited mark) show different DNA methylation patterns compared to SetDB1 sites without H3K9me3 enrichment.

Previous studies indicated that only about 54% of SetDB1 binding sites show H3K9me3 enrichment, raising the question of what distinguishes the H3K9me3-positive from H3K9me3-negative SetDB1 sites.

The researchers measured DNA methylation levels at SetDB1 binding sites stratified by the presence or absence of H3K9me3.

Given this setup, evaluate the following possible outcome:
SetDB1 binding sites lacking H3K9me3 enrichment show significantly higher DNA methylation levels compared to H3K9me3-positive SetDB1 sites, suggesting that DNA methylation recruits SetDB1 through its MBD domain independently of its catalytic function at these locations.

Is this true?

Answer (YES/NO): NO